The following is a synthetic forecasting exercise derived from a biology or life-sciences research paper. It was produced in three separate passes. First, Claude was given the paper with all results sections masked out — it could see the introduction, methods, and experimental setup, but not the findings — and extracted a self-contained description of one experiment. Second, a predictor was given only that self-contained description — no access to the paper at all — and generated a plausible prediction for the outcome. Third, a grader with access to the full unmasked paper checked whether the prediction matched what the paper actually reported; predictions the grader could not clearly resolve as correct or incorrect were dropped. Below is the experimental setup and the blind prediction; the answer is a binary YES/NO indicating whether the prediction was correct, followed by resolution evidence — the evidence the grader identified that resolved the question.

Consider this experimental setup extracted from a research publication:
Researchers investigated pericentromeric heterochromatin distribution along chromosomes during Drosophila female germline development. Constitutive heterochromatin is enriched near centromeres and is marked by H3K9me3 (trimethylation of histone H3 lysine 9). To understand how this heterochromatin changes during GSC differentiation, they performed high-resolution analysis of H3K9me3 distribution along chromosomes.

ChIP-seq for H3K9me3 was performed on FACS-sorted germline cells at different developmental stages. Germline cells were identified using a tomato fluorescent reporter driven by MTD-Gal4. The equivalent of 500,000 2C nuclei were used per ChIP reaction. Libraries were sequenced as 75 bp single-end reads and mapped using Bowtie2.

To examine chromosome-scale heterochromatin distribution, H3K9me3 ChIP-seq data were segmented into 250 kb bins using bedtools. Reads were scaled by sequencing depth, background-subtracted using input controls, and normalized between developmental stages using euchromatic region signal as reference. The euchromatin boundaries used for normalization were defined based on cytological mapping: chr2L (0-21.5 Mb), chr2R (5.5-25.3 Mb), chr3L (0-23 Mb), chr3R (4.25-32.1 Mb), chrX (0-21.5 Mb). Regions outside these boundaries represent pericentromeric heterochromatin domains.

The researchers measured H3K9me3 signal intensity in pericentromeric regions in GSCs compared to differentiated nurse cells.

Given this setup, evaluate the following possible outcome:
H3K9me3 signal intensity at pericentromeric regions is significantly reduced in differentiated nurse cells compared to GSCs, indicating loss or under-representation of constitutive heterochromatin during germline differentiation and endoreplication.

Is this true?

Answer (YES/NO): NO